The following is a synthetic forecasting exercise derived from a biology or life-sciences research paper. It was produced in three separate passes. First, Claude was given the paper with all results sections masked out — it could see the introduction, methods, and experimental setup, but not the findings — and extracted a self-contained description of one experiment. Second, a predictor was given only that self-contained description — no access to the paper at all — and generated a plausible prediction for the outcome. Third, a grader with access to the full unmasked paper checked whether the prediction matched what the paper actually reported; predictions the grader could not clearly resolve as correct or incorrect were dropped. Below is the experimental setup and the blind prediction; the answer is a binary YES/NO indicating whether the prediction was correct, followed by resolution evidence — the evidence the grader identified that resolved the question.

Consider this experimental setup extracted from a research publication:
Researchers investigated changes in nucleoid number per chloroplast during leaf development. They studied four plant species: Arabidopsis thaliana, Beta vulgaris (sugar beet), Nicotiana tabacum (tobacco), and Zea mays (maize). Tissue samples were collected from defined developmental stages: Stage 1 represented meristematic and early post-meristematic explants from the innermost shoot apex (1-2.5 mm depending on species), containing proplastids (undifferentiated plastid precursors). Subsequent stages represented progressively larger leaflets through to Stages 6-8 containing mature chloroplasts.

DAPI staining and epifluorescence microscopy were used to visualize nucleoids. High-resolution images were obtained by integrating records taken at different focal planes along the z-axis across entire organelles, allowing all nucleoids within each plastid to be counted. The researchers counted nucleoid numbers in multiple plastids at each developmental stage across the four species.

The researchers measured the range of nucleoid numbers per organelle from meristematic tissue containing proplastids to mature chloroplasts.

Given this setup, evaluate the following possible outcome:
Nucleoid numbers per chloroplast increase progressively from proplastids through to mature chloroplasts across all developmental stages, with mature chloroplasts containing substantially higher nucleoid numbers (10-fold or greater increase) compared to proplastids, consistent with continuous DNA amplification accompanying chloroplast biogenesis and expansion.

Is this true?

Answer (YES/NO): NO